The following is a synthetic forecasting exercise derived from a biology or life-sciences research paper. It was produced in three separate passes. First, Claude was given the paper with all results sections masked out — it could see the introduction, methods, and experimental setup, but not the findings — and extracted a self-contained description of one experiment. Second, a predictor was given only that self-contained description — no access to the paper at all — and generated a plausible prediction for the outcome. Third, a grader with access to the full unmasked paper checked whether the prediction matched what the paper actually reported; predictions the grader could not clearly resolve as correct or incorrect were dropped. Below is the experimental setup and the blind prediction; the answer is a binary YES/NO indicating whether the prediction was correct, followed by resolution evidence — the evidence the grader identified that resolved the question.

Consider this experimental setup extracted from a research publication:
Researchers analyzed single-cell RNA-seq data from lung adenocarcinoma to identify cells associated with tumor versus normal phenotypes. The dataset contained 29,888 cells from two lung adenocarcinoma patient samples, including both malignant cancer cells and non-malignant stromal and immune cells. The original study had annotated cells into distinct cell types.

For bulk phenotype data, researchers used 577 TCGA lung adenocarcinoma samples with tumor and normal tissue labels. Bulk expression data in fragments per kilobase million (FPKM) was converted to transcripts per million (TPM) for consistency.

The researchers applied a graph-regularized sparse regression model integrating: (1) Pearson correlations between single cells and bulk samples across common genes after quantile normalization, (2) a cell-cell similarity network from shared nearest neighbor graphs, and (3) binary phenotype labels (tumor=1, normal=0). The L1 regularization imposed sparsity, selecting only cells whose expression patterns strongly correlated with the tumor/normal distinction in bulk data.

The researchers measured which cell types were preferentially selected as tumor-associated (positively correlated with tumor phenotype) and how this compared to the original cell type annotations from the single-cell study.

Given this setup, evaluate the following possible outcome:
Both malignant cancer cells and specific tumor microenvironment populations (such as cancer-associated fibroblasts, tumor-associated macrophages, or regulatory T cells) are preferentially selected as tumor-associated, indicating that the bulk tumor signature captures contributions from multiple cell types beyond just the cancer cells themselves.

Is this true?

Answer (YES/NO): NO